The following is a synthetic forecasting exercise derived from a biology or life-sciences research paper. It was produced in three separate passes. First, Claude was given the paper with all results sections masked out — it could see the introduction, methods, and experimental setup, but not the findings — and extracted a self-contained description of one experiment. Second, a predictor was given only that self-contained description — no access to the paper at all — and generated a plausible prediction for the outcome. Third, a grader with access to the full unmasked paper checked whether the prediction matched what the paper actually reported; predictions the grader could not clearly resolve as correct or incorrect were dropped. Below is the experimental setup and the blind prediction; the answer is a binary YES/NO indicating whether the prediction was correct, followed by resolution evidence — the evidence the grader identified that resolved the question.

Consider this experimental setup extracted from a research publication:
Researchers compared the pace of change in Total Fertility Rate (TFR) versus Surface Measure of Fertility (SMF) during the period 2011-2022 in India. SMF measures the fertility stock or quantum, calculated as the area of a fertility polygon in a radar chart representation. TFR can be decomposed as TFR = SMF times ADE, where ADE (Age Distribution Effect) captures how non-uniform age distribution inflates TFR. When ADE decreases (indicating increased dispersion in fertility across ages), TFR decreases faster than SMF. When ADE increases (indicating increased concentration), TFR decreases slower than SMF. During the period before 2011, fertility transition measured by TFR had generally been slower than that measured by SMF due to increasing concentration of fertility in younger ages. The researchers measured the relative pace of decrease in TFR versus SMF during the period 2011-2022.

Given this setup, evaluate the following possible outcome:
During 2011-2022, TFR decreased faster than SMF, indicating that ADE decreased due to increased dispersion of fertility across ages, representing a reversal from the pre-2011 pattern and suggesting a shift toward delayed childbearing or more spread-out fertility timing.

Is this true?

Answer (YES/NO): YES